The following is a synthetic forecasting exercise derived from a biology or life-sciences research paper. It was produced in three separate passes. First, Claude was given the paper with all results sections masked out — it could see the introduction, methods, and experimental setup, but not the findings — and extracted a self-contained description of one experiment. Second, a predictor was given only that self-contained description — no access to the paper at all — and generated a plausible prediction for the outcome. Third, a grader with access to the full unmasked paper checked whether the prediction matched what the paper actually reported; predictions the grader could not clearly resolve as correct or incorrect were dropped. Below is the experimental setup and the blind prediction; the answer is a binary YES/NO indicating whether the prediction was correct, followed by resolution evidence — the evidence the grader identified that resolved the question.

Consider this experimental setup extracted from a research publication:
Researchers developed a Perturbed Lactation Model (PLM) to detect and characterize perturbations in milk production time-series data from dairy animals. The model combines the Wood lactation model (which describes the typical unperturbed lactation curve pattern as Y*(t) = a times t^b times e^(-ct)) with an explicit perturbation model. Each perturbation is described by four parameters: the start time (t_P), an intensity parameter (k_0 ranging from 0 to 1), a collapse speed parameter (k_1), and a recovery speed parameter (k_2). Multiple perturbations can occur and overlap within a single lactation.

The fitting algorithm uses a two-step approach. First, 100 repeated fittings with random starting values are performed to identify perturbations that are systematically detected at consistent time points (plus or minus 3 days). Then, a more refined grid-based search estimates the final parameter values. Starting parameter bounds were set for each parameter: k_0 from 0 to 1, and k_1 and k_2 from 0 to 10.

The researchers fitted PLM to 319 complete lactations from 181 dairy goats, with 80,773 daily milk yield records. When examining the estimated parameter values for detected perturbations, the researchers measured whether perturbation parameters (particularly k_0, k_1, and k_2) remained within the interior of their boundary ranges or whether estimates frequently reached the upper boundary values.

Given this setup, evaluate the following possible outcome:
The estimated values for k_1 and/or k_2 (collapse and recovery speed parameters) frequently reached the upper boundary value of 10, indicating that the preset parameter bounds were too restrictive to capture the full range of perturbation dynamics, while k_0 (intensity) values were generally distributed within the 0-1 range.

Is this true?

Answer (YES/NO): NO